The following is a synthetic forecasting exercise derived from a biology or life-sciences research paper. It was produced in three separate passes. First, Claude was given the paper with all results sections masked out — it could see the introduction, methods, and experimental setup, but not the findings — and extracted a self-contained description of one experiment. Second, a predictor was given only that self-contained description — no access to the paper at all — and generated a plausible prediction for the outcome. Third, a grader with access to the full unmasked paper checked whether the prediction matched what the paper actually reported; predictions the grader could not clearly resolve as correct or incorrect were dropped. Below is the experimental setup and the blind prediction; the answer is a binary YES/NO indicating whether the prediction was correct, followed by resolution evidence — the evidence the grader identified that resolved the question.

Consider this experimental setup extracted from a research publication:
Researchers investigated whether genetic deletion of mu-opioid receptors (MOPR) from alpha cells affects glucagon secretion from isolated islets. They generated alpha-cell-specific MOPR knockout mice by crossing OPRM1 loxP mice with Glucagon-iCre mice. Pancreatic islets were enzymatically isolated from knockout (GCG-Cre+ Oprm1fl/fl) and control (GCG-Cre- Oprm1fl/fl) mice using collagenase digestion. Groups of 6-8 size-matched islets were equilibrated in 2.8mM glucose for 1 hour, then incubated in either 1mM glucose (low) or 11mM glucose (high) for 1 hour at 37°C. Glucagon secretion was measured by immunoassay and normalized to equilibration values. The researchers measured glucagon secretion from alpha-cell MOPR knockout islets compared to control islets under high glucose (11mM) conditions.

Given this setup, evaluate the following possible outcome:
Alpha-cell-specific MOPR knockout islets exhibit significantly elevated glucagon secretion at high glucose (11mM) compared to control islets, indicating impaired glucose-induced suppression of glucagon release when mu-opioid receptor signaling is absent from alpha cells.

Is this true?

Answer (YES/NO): YES